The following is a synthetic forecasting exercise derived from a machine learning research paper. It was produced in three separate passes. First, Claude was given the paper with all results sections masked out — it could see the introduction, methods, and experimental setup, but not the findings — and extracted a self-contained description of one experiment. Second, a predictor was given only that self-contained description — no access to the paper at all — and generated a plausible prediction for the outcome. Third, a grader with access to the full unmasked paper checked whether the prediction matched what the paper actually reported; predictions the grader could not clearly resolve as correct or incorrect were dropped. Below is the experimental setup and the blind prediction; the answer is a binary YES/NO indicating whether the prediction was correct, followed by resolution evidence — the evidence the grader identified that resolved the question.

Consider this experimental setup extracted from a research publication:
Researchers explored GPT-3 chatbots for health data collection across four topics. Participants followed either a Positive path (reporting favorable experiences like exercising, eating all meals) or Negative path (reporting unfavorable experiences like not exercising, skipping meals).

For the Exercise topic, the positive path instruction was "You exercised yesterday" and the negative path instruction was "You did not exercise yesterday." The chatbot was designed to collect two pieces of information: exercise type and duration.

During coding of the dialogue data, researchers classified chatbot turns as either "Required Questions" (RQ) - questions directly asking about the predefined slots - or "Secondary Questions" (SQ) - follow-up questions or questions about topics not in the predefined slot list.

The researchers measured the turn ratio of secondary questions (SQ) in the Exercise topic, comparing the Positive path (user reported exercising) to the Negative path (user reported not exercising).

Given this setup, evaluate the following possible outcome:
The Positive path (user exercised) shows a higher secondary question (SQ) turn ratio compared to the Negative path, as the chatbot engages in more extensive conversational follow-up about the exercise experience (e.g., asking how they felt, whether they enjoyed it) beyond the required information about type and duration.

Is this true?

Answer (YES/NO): NO